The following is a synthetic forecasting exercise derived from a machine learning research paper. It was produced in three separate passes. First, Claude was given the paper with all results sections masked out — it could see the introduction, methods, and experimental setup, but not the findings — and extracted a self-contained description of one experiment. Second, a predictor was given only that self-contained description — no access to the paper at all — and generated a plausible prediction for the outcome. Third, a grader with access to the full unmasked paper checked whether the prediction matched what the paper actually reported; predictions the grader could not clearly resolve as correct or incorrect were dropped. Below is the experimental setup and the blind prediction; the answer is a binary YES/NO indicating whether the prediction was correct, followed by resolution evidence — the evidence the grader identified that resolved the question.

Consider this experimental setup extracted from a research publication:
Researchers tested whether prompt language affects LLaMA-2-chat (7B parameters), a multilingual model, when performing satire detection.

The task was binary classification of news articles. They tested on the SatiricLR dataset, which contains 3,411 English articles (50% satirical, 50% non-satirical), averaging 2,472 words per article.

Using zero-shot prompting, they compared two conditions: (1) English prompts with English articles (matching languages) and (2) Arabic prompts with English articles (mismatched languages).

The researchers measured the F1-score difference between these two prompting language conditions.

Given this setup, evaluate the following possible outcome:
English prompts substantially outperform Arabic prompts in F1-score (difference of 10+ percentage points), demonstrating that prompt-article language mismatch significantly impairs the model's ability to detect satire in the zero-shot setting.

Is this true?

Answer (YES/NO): NO